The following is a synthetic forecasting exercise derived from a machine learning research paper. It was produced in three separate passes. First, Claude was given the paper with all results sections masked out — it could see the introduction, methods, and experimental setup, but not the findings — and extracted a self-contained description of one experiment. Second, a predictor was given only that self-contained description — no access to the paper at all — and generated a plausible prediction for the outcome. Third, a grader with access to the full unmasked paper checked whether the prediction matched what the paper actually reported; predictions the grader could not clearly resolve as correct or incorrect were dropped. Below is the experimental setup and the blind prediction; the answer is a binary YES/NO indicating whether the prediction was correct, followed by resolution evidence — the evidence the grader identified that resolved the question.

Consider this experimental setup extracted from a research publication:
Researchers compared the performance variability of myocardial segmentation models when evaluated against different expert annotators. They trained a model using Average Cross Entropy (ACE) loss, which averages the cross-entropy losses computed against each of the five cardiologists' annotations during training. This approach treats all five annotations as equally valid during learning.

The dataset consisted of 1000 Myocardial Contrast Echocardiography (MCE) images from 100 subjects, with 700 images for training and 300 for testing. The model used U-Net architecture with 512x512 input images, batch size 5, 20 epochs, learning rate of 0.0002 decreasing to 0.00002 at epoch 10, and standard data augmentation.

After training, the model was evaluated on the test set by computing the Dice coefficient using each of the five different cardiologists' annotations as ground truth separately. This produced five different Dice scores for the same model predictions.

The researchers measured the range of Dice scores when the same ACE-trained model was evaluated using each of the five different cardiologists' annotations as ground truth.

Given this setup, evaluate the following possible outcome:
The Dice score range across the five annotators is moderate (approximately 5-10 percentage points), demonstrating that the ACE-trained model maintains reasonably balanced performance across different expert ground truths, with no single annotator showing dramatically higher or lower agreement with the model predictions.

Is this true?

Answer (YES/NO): YES